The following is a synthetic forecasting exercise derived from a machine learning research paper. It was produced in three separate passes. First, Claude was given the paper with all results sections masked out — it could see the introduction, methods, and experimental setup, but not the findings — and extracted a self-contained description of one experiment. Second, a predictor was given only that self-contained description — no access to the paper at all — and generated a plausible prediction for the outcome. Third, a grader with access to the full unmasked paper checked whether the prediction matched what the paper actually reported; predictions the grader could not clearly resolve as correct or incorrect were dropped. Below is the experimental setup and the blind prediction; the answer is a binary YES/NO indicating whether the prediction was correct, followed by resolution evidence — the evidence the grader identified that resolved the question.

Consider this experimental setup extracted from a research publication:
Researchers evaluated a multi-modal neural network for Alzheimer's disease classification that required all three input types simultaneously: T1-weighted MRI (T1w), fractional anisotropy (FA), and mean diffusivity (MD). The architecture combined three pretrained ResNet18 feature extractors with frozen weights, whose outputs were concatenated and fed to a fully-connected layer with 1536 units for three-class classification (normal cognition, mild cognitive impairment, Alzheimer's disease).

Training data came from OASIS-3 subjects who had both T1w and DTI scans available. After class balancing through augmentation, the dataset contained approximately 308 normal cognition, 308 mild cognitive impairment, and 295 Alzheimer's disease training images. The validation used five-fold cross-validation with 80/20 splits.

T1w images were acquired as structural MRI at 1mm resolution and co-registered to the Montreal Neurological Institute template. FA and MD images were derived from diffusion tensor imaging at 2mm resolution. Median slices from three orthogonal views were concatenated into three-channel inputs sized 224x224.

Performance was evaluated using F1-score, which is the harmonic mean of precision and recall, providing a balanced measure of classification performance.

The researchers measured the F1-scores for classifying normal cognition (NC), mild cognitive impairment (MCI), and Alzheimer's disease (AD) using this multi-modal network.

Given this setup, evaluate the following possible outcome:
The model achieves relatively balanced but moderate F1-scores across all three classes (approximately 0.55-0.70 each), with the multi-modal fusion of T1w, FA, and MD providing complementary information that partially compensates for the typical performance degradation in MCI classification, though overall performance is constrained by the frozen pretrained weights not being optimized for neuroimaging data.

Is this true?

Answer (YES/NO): NO